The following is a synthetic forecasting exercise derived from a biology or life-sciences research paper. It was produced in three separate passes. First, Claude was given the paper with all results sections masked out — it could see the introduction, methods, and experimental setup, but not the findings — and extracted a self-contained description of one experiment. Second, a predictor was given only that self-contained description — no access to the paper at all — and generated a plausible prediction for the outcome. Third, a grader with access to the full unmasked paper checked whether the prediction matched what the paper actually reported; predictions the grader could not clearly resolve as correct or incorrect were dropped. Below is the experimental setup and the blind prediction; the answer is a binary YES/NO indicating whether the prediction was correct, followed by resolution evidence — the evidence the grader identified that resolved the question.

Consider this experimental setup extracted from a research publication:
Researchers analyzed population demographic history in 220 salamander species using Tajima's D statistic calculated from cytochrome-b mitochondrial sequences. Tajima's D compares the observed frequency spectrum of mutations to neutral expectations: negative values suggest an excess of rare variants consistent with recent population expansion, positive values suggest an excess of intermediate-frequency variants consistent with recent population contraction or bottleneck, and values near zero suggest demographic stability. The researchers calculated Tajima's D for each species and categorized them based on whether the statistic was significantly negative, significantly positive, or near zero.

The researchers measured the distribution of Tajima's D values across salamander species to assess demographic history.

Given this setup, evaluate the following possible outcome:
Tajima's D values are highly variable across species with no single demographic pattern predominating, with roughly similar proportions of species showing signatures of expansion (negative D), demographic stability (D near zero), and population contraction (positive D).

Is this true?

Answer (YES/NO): NO